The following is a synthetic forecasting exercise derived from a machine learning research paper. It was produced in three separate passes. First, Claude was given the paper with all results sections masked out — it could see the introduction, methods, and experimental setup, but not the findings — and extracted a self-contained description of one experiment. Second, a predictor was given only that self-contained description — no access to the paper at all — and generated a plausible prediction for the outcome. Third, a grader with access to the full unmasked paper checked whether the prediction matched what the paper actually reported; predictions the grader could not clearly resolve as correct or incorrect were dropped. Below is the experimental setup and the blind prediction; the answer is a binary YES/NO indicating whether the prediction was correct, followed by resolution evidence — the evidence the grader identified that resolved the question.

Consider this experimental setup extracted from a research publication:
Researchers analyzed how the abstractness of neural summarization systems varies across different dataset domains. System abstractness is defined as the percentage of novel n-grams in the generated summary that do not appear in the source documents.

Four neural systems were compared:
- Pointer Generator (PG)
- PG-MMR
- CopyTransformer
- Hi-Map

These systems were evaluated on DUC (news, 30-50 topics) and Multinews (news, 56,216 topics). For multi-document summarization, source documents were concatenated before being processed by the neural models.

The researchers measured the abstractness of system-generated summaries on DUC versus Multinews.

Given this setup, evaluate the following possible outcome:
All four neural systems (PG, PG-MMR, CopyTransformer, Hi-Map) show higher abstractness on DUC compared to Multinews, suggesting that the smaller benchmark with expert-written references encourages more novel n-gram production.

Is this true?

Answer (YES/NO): NO